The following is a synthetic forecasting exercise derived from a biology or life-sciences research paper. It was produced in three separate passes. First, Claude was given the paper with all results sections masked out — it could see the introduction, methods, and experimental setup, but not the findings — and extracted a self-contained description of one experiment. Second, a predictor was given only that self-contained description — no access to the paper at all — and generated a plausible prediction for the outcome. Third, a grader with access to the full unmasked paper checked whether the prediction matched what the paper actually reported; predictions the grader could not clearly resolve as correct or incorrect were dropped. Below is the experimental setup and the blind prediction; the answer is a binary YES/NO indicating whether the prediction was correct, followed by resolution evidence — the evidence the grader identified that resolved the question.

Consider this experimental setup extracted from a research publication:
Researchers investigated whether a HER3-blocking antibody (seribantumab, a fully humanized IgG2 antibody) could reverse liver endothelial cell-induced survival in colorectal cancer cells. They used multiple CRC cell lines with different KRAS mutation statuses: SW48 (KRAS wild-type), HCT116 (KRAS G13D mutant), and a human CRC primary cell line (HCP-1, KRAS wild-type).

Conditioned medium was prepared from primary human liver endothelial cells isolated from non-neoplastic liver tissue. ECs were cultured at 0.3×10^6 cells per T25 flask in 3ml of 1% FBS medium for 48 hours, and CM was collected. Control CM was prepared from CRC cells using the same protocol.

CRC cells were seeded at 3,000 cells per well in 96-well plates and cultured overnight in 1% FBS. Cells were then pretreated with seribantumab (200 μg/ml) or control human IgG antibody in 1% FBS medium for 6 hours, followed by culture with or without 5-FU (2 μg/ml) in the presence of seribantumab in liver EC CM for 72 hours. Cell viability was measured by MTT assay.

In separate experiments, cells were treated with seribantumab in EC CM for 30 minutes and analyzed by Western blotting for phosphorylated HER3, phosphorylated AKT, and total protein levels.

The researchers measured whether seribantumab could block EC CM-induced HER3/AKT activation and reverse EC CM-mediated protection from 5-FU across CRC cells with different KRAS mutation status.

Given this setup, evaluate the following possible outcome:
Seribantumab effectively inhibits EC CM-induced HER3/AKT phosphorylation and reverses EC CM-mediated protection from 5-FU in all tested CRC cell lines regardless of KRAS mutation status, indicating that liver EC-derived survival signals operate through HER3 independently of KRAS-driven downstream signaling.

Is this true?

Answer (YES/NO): YES